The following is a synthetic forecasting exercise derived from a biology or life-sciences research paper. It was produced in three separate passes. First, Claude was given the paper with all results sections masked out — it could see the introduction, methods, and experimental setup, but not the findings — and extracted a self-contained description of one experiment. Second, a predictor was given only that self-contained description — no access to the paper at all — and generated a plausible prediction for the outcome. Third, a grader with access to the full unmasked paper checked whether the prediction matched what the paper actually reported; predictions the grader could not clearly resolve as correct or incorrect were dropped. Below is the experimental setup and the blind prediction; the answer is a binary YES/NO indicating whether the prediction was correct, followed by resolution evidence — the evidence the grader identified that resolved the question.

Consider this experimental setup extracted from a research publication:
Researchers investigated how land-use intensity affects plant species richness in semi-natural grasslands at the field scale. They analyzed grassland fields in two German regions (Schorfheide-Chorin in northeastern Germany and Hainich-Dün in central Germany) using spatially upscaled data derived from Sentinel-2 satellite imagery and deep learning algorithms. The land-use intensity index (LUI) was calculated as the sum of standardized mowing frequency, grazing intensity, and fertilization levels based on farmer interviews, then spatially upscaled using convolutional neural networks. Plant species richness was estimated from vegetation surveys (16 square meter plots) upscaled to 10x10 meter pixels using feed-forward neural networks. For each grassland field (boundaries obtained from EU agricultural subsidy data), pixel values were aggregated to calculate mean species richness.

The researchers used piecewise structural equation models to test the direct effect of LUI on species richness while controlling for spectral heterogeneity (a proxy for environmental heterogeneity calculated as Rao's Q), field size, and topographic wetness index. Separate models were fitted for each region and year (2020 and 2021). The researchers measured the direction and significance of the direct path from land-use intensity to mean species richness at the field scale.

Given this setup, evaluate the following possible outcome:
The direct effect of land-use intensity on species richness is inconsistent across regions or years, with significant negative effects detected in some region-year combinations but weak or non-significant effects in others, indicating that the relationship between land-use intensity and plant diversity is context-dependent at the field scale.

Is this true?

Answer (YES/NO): NO